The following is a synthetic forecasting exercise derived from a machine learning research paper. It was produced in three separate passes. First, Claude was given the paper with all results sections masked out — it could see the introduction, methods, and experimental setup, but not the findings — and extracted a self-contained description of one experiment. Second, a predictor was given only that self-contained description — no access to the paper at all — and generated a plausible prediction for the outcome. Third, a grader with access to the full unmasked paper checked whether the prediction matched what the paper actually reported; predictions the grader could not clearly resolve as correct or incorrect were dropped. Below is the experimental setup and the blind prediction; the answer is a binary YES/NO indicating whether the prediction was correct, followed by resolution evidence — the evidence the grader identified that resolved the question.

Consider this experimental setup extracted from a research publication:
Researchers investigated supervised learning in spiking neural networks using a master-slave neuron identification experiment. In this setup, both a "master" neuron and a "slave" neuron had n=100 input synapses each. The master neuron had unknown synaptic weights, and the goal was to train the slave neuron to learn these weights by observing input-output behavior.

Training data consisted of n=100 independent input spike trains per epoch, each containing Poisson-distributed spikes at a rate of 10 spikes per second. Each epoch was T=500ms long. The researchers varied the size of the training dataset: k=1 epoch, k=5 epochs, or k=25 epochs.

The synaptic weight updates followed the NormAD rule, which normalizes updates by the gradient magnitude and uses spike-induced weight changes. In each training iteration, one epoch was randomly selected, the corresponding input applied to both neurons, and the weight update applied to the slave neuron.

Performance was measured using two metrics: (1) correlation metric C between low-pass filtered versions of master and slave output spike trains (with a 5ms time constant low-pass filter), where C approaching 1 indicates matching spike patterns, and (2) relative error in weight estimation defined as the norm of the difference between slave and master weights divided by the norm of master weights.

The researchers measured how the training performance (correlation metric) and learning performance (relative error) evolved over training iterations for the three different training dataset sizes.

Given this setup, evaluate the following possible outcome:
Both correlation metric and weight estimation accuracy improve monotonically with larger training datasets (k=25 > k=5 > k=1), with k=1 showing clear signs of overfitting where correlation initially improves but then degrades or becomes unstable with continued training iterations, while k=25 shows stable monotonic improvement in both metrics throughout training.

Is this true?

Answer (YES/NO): NO